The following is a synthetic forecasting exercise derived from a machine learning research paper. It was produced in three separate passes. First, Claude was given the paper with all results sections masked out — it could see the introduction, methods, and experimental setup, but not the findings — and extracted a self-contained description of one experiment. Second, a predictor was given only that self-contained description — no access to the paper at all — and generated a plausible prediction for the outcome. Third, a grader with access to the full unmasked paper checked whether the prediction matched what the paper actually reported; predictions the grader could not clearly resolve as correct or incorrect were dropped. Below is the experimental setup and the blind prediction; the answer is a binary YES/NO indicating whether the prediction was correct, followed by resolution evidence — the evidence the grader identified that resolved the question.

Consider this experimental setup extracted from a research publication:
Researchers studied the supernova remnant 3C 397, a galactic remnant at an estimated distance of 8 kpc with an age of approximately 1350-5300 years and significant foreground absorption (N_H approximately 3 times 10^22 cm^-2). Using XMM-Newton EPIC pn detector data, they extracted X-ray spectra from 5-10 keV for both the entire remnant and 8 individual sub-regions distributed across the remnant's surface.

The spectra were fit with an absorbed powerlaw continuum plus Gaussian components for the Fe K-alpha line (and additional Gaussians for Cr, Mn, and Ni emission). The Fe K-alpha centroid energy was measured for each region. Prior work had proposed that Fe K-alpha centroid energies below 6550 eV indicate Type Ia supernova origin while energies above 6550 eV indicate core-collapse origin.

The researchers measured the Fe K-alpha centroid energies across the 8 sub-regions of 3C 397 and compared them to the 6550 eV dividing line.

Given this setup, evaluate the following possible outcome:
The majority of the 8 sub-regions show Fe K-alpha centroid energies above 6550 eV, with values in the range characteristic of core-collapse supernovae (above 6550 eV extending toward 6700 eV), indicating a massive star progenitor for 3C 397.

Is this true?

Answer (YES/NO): NO